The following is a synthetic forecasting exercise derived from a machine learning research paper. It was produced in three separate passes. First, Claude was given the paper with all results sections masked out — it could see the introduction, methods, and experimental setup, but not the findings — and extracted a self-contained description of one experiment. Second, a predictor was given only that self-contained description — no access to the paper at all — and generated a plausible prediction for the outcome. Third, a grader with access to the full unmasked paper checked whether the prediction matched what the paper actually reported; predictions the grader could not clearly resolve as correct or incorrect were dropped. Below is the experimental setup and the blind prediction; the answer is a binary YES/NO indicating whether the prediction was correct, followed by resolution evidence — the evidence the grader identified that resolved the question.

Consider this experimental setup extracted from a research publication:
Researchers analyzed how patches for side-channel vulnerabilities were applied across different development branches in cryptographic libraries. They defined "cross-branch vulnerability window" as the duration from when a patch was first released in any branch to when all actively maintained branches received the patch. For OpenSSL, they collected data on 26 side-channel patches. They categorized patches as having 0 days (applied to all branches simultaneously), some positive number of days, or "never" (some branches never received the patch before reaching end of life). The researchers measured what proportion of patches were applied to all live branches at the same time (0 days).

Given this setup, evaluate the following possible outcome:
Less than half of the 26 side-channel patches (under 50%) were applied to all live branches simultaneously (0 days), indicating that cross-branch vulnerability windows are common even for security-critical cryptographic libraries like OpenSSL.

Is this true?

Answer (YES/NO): NO